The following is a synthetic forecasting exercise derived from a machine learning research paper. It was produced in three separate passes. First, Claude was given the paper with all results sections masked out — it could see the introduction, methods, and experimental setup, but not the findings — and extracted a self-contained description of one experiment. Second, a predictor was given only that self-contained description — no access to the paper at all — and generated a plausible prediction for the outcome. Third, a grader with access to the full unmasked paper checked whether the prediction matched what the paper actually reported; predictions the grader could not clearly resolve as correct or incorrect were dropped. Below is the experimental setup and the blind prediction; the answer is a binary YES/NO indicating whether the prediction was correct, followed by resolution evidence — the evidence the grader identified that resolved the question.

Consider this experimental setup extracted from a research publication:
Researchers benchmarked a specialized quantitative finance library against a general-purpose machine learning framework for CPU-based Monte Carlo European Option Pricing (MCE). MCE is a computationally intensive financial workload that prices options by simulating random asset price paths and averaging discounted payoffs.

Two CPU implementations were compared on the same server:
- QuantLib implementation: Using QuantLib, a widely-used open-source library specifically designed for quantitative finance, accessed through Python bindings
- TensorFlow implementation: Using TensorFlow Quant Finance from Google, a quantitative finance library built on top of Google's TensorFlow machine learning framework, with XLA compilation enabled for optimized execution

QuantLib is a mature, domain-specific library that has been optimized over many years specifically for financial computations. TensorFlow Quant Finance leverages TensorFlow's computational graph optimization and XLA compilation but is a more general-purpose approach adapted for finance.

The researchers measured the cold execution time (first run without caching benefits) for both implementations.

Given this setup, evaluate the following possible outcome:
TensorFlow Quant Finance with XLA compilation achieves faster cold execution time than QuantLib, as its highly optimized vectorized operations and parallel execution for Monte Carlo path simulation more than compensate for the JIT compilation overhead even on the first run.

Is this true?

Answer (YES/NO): NO